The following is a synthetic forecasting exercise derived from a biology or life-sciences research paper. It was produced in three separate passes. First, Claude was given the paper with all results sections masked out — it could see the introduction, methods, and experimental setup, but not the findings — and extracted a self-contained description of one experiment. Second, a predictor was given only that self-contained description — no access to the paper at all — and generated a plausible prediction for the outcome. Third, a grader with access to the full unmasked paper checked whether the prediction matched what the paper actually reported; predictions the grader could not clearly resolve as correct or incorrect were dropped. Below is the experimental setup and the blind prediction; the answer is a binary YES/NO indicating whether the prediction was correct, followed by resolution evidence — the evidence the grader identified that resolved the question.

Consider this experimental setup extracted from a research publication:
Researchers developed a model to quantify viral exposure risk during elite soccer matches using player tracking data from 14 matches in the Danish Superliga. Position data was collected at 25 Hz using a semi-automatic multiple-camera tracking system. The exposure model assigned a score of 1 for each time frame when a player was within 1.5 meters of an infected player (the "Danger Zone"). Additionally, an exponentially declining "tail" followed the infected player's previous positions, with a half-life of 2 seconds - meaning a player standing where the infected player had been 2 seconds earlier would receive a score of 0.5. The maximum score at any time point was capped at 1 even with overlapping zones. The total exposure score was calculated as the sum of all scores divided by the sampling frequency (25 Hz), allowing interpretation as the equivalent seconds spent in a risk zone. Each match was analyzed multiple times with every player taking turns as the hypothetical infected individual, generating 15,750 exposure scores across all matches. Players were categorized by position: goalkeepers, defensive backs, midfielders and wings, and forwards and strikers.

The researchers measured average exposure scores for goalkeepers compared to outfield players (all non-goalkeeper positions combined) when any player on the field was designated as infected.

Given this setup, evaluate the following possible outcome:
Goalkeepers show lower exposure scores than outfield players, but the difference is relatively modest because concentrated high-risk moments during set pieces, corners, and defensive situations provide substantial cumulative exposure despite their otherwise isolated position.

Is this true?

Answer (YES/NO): NO